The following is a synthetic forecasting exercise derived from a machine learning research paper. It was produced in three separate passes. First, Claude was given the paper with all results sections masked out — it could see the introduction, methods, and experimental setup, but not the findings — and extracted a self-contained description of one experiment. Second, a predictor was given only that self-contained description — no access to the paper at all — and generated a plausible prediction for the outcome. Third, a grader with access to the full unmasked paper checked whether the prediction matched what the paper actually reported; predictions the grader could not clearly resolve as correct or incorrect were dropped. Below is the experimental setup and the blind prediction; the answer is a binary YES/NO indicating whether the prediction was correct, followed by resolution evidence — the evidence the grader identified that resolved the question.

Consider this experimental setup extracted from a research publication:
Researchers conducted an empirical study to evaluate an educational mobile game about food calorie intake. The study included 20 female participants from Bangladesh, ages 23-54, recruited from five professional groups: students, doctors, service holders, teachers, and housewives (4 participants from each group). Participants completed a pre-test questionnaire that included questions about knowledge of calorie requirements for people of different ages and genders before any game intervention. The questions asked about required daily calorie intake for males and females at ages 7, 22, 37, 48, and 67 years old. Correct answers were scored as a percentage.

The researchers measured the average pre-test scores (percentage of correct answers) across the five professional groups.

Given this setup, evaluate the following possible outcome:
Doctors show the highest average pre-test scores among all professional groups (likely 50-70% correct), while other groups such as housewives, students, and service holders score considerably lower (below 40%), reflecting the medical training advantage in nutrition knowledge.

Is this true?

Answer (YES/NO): NO